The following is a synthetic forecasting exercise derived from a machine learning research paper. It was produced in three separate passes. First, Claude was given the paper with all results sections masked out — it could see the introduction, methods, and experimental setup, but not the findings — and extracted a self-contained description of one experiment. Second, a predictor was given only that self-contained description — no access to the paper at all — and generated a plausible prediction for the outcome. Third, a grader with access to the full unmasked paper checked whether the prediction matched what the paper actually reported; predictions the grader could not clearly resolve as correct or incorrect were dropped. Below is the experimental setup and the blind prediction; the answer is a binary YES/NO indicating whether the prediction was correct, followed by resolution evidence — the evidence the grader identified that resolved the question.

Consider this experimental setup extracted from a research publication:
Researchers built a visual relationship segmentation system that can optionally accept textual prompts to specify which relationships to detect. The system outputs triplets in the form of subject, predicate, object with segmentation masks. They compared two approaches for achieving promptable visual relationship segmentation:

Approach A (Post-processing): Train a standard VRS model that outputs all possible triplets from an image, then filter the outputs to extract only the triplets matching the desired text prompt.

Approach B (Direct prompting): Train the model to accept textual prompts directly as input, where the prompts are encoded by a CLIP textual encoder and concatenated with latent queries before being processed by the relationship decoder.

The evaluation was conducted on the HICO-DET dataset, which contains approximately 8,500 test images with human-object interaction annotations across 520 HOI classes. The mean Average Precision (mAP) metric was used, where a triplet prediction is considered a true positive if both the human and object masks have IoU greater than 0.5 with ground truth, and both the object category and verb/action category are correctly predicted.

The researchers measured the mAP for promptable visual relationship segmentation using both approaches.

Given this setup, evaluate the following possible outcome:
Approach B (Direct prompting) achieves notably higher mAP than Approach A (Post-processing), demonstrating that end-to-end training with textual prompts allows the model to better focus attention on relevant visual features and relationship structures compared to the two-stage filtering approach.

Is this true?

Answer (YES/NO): YES